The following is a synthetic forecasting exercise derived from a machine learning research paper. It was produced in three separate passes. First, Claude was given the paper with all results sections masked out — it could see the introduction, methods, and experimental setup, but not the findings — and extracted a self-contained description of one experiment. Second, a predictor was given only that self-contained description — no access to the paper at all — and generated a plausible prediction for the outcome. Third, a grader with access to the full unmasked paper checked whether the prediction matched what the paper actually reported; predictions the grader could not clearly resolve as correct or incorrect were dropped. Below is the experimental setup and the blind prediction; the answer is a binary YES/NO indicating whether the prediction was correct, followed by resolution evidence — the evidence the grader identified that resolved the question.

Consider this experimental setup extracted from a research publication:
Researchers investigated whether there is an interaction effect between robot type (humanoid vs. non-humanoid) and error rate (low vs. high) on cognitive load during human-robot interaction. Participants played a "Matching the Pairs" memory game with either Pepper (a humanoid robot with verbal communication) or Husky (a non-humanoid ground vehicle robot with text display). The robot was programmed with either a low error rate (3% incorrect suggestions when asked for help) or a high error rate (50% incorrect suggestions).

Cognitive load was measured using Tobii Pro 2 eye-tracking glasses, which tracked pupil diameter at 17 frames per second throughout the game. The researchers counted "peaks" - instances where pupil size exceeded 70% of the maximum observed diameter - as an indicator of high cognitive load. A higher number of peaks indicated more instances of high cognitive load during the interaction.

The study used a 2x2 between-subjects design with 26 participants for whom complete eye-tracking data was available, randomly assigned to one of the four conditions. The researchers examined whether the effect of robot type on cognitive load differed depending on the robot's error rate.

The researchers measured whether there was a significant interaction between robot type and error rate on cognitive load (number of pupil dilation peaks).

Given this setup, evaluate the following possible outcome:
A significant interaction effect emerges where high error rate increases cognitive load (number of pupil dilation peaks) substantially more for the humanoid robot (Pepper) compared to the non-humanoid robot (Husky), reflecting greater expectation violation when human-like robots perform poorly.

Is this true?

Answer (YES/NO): NO